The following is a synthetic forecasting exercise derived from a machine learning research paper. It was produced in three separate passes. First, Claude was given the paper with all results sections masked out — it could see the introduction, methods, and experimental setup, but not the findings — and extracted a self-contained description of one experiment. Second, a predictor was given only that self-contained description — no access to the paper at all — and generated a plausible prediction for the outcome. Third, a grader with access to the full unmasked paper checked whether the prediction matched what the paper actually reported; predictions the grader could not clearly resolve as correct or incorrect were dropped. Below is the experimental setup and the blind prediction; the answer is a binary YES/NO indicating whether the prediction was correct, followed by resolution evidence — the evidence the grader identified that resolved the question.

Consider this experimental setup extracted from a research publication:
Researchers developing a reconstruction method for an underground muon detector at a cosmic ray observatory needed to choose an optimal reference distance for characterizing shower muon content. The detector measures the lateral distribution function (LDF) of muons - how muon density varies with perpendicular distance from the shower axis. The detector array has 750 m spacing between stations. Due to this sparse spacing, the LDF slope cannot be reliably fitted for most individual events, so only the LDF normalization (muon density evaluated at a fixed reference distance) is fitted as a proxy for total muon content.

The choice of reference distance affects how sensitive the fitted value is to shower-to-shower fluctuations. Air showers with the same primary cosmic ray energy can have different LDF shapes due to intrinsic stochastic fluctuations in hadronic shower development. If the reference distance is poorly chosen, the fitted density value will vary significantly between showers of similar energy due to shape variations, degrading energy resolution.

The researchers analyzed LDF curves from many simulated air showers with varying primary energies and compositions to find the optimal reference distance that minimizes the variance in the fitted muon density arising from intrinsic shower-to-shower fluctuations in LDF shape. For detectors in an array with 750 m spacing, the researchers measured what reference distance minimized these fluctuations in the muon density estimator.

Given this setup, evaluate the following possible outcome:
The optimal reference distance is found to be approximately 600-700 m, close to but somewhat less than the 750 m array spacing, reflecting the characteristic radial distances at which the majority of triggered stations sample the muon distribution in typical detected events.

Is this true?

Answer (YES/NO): NO